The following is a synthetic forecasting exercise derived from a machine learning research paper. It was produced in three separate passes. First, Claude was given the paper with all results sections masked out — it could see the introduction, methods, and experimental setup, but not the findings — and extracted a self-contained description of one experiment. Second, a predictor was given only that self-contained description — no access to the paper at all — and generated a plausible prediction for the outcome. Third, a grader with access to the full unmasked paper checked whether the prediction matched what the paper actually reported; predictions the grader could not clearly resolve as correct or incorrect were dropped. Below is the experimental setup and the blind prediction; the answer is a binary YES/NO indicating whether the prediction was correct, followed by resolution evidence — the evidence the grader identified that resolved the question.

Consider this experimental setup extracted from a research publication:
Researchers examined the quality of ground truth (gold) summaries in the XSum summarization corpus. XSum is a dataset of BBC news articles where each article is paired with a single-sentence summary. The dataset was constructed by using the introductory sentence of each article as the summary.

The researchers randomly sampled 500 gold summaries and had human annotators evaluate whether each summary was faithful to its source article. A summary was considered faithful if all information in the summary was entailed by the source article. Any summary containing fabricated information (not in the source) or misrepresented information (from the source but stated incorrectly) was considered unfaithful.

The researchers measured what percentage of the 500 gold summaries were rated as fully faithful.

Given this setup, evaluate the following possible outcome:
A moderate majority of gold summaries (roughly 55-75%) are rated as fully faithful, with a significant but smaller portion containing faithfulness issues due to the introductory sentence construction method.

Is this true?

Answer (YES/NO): NO